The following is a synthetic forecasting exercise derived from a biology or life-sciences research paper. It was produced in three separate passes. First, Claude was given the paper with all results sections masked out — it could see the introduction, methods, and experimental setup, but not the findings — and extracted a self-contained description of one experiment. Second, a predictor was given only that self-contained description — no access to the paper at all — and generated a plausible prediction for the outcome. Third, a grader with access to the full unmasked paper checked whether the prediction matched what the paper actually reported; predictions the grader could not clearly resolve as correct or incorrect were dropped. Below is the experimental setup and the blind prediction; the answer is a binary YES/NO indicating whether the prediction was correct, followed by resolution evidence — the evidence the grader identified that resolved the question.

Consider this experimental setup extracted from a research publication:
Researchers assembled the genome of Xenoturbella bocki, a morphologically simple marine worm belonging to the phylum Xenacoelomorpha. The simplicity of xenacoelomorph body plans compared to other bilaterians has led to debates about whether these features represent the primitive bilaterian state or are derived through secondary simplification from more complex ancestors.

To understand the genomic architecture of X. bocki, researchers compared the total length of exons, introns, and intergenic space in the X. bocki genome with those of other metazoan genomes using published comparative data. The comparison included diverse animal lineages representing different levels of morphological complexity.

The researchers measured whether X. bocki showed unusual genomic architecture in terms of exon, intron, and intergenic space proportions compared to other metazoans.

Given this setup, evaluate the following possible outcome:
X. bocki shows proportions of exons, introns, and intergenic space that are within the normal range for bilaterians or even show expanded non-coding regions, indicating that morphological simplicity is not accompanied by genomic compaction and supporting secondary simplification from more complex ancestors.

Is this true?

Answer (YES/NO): YES